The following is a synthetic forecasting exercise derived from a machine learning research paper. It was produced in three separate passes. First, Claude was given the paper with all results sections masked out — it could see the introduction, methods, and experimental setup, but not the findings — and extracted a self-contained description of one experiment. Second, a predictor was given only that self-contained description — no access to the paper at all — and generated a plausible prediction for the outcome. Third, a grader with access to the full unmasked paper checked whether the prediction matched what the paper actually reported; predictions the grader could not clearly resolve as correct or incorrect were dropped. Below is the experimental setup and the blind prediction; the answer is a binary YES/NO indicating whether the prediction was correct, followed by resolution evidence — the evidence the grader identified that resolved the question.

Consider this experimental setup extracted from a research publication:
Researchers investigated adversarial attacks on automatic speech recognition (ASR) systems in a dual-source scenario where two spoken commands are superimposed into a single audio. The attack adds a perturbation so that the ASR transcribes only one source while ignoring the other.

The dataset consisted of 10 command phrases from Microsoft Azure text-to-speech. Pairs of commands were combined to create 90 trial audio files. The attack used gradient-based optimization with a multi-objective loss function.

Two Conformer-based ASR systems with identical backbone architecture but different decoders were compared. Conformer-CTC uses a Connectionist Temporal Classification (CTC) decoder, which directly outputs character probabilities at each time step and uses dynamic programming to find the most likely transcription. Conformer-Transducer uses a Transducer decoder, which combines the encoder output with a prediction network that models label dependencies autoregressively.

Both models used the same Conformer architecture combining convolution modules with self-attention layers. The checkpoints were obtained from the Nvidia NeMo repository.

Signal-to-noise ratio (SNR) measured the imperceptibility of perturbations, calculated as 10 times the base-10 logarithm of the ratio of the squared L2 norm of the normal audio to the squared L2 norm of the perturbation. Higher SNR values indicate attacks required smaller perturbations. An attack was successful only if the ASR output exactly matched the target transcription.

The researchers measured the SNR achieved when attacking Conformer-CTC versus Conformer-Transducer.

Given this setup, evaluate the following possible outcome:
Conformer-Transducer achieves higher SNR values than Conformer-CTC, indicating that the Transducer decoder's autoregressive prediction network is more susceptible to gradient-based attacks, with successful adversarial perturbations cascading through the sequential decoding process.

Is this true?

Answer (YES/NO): NO